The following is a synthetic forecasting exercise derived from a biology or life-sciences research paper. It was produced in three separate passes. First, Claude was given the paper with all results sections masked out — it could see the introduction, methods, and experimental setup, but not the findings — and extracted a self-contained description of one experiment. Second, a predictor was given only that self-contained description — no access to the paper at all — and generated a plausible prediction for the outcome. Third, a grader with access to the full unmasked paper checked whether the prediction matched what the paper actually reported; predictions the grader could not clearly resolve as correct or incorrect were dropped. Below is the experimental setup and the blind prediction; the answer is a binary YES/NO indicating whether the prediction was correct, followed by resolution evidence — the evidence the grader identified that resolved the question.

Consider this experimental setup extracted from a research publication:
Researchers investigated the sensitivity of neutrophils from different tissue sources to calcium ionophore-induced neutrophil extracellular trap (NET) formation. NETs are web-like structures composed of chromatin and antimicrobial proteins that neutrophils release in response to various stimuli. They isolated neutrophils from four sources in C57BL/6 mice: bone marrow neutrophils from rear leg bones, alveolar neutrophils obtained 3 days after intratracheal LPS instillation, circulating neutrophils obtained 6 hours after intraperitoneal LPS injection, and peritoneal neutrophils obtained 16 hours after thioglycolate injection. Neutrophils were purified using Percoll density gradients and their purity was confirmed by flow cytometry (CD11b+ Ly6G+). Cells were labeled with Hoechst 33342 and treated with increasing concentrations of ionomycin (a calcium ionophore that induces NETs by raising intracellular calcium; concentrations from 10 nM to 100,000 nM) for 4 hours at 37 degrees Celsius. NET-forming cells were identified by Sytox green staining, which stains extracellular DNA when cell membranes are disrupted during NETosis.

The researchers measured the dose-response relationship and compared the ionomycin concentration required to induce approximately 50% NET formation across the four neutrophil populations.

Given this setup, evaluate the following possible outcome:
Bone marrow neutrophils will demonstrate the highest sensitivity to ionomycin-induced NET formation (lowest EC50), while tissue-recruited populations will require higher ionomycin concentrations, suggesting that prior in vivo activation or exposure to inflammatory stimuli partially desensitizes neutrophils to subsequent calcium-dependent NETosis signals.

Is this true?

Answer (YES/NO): NO